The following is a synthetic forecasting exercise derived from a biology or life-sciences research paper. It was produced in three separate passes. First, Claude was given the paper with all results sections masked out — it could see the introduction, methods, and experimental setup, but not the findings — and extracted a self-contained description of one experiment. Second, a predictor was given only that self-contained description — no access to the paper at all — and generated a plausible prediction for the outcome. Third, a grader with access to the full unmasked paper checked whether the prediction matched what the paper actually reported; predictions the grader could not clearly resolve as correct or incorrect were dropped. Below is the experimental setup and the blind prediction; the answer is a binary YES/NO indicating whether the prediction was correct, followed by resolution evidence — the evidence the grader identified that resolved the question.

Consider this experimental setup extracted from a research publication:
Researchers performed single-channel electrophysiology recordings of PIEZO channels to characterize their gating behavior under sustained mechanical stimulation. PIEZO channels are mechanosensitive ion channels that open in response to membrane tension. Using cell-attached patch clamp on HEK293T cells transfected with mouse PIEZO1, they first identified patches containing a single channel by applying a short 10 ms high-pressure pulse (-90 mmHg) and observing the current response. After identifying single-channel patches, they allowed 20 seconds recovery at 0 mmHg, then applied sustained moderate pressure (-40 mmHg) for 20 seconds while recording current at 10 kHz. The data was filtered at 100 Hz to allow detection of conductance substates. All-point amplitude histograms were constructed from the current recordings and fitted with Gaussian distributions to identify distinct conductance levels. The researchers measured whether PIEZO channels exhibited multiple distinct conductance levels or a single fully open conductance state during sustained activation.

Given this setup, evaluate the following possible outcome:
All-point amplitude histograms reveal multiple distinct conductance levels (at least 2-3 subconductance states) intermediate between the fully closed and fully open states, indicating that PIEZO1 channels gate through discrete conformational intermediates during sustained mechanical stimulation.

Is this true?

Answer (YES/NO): NO